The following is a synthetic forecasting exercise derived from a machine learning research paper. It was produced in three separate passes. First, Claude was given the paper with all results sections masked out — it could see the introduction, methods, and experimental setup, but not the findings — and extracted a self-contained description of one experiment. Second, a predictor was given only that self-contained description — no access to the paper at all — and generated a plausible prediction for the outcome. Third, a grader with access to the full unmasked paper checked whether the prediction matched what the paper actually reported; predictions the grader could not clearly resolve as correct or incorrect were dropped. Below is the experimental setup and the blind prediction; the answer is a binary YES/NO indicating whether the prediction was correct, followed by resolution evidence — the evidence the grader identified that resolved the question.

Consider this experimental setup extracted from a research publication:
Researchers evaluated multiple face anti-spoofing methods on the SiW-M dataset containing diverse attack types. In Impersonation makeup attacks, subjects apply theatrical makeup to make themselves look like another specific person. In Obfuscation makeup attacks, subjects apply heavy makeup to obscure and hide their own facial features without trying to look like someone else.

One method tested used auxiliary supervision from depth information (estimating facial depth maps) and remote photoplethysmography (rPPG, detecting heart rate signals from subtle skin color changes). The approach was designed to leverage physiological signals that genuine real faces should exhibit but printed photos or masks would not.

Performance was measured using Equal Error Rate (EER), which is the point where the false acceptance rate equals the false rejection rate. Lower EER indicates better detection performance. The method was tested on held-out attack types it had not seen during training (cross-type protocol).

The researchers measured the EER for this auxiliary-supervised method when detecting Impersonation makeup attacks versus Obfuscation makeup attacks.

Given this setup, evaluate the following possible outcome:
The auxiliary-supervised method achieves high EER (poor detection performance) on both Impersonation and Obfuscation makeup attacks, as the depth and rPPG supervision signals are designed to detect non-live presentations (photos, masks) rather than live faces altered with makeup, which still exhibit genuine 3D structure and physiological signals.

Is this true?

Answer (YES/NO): NO